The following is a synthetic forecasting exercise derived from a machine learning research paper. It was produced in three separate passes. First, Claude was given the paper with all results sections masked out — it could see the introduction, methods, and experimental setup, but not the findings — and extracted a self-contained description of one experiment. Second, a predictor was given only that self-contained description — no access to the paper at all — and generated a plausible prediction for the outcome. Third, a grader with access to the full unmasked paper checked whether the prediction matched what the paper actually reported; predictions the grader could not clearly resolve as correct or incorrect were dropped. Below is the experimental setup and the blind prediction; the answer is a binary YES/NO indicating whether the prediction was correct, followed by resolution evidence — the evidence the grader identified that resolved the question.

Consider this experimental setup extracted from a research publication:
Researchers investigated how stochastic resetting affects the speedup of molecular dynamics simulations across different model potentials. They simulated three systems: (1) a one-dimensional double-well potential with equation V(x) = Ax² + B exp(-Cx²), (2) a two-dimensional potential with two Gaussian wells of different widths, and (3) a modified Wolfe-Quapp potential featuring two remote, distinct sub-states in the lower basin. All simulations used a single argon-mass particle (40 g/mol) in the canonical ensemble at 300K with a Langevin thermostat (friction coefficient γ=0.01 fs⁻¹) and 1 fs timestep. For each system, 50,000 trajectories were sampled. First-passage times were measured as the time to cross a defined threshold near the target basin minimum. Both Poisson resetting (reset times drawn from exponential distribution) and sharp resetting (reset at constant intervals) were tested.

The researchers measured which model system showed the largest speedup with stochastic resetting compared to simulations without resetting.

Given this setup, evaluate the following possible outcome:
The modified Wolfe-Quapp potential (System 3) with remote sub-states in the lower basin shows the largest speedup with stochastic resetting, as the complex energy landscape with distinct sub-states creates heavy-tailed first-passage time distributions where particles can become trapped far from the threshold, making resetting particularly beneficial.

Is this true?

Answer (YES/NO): NO